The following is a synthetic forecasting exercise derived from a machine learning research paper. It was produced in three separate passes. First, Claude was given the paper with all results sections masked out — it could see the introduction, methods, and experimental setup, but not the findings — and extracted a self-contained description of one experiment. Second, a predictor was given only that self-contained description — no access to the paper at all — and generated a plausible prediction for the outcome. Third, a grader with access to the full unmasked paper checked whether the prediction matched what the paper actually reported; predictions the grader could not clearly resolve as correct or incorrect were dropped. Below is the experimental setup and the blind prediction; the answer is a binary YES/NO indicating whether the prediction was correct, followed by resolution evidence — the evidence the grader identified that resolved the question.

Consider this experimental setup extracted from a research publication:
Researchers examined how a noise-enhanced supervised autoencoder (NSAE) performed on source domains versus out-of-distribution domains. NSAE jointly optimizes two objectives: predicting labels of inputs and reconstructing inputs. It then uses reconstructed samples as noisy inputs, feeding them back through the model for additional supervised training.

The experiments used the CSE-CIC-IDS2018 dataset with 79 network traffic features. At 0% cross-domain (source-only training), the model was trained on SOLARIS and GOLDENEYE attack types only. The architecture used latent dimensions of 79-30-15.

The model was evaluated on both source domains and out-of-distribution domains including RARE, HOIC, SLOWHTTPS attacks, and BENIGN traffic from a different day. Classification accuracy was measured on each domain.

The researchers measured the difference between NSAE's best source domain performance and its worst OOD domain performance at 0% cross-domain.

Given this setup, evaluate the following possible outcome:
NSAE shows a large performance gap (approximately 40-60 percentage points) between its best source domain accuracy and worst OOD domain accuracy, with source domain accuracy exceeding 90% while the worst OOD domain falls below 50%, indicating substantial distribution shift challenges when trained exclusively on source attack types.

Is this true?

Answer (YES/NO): NO